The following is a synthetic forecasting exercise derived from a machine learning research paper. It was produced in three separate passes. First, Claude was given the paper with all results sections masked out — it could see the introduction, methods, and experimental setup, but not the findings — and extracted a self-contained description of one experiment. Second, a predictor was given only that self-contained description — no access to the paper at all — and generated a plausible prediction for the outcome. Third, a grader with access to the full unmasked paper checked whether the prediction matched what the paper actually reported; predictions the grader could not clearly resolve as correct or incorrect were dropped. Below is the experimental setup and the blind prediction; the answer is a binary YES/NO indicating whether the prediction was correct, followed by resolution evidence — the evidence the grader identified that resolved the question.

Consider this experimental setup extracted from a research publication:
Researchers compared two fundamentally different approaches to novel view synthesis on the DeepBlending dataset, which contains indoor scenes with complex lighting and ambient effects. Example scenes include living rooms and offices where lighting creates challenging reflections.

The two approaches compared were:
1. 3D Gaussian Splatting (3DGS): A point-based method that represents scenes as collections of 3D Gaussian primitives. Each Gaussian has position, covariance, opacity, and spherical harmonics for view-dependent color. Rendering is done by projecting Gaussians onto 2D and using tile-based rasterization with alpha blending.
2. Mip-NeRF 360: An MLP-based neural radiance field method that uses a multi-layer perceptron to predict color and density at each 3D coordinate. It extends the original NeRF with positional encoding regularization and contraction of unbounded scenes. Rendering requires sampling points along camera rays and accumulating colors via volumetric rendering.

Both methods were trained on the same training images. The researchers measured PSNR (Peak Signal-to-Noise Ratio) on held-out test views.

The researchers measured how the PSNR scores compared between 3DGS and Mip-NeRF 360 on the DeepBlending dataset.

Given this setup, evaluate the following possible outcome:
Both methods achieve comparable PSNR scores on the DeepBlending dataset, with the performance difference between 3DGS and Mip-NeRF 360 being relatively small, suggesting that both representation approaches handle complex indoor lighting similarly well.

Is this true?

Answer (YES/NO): YES